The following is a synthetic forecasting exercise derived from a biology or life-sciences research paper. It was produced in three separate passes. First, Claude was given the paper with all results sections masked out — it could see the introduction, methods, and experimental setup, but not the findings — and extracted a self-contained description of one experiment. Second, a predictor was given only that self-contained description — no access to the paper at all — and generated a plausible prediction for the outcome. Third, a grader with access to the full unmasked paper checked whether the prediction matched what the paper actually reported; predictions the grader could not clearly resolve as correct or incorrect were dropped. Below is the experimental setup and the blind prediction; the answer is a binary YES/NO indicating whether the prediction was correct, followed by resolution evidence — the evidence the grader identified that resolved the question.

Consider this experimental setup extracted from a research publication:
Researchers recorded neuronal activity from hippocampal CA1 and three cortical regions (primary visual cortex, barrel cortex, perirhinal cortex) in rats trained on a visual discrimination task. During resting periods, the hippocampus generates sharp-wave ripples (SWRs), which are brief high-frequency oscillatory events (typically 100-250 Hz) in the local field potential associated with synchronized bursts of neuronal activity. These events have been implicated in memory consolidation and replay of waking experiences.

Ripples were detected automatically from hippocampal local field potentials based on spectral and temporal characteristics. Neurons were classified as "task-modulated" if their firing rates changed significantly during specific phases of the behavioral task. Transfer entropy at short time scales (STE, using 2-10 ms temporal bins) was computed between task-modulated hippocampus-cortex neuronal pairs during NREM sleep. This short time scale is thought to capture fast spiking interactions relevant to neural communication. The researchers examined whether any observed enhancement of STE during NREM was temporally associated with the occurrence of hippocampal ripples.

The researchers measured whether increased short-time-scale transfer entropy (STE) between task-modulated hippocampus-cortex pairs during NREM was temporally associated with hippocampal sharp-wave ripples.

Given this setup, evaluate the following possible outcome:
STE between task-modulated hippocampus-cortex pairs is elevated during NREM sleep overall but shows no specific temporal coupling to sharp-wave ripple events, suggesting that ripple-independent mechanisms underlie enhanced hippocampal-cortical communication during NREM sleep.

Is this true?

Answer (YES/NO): NO